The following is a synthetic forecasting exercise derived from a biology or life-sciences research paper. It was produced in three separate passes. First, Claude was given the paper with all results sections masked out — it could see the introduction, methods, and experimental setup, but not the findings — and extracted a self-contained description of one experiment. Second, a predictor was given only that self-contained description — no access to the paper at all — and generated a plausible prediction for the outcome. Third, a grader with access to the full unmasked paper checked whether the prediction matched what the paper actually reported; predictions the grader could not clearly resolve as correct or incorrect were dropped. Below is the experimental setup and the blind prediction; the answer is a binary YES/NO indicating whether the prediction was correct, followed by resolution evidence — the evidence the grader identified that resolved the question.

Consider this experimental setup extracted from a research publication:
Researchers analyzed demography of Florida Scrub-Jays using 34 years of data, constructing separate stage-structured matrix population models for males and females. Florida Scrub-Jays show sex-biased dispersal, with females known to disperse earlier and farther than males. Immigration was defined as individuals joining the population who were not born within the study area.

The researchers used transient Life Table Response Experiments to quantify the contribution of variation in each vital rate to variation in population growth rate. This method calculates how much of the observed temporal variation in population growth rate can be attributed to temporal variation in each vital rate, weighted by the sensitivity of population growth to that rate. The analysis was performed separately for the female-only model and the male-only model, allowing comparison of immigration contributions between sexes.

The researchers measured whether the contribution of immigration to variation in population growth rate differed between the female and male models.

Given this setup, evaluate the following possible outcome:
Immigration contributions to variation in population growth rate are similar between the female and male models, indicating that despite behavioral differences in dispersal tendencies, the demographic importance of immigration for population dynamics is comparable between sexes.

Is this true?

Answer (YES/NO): NO